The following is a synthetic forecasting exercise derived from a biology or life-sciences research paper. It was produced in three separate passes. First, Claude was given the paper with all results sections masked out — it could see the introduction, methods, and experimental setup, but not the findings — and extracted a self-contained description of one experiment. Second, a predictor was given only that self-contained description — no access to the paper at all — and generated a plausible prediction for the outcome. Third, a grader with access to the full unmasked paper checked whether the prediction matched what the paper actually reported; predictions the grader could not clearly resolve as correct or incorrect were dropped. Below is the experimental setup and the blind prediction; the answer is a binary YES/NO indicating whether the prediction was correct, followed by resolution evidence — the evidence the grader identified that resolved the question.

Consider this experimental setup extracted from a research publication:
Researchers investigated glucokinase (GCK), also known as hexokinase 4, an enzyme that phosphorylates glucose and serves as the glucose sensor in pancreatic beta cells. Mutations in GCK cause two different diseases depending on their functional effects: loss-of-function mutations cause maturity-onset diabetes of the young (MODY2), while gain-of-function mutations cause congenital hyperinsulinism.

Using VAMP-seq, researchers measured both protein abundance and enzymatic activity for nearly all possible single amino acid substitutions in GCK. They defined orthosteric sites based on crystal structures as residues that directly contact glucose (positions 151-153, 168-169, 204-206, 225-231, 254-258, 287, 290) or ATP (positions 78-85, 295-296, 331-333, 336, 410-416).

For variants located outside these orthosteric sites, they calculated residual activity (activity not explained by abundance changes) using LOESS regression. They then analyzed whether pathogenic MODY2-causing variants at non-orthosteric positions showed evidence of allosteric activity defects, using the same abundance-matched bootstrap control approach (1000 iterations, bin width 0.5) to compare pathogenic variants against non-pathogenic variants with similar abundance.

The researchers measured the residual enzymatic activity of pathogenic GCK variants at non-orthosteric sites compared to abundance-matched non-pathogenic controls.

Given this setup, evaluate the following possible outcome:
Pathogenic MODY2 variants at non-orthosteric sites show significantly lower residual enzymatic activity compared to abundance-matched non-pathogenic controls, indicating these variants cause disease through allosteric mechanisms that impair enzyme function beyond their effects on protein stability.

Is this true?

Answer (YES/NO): YES